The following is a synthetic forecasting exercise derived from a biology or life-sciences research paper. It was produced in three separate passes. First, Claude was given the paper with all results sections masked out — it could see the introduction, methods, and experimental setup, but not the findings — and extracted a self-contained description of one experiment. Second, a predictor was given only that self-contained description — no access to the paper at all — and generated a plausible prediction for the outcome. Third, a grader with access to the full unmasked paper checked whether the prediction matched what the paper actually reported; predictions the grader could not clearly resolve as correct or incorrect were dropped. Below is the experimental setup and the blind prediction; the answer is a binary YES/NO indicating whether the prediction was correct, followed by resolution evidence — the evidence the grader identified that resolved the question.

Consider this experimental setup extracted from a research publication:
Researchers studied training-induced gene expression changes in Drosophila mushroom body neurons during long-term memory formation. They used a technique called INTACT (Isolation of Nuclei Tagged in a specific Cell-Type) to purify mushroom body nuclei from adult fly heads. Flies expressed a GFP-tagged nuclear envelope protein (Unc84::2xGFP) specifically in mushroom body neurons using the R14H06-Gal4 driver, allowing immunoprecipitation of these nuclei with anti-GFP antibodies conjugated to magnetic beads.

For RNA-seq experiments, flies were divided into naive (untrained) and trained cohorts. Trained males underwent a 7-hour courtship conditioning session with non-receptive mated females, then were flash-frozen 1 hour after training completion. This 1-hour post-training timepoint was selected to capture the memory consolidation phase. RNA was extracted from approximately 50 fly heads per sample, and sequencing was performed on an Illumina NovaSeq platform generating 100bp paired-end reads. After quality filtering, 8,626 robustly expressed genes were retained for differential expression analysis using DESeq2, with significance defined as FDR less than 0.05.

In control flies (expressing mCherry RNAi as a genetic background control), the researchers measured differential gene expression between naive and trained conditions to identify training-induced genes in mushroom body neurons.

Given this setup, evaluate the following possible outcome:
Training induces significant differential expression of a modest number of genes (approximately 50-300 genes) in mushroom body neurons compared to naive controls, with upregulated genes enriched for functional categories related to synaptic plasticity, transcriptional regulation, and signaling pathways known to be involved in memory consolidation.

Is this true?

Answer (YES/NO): YES